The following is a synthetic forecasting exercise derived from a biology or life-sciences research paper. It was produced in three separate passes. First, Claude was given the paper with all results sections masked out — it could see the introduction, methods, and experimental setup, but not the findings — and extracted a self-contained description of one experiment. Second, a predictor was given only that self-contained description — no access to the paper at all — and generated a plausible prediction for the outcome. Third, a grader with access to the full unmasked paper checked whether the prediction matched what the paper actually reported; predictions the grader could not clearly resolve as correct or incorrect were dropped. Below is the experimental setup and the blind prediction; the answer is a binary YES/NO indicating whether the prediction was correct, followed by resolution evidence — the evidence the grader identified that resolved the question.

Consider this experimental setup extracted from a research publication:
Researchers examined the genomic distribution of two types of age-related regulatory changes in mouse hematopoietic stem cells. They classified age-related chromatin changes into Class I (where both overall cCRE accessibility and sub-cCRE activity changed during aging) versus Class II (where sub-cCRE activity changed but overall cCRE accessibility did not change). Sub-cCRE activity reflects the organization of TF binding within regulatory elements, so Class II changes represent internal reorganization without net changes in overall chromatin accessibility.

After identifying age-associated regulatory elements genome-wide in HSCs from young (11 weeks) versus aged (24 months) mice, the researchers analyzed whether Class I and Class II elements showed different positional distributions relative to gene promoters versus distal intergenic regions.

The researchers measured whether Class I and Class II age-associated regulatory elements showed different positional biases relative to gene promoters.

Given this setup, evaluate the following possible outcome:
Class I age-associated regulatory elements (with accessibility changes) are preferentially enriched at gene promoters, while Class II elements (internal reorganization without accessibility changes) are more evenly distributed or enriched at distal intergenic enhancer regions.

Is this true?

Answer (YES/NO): NO